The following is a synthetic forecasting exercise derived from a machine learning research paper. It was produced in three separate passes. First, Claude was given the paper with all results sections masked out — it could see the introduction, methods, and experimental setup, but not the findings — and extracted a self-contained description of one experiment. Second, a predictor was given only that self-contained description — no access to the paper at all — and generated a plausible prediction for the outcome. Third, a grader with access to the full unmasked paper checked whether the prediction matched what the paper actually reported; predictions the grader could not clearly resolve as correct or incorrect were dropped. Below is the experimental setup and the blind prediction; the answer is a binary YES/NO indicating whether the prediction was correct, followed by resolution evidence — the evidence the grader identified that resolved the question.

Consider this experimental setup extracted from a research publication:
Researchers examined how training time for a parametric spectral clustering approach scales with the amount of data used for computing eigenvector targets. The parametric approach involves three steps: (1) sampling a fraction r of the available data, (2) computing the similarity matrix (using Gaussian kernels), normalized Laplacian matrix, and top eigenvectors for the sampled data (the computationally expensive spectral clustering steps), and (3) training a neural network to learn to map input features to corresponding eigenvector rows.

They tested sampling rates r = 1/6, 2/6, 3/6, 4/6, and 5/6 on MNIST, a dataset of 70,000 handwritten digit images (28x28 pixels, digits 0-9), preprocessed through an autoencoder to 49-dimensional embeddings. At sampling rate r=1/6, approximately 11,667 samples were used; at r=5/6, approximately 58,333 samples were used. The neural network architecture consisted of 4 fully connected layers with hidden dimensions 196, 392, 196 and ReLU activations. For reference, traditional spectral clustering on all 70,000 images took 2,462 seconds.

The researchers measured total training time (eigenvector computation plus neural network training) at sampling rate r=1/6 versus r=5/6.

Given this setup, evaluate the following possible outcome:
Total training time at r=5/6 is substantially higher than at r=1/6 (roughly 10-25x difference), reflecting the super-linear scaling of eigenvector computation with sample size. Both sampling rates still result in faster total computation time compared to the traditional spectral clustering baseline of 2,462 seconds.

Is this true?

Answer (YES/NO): NO